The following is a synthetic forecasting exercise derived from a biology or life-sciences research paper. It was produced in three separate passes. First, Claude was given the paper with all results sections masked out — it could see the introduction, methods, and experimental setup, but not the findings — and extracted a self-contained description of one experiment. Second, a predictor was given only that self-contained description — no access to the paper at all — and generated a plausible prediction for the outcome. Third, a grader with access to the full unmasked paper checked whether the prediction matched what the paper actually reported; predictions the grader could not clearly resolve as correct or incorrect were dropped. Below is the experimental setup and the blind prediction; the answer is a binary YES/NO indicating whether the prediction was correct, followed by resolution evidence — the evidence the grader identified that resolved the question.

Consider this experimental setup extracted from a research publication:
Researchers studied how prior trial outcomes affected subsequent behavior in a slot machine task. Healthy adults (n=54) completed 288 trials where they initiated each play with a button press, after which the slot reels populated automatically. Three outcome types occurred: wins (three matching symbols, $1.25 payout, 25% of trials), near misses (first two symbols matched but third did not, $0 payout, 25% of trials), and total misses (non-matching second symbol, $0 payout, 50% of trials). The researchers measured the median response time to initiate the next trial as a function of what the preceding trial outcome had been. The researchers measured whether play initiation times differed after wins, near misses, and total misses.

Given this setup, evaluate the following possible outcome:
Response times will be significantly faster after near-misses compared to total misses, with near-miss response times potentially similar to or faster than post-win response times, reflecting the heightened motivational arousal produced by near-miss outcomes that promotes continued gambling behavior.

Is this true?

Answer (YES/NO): NO